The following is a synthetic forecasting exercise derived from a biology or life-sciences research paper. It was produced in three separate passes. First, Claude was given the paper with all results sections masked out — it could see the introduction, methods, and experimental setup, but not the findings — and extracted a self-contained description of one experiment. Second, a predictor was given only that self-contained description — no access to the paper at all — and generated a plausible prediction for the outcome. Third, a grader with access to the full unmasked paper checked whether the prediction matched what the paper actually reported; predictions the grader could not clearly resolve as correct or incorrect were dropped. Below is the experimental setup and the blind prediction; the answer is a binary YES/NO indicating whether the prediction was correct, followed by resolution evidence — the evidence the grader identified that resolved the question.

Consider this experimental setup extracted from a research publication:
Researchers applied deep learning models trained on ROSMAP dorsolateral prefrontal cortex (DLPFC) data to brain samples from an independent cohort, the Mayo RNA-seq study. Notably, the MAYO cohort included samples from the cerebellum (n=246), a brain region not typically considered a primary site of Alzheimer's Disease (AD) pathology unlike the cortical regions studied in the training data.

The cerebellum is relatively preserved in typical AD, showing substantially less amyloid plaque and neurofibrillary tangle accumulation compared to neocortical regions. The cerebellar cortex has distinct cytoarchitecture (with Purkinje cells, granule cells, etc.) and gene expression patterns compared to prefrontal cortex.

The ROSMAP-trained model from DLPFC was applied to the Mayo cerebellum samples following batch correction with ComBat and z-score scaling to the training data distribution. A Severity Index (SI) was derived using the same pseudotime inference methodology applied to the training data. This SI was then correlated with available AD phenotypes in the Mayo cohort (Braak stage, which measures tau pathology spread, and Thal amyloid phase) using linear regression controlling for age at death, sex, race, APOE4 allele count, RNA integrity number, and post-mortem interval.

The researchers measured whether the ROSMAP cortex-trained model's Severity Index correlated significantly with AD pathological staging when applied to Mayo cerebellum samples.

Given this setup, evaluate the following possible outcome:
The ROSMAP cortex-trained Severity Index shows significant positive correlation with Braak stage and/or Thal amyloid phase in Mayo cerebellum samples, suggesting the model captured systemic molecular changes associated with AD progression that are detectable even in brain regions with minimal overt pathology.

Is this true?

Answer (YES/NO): YES